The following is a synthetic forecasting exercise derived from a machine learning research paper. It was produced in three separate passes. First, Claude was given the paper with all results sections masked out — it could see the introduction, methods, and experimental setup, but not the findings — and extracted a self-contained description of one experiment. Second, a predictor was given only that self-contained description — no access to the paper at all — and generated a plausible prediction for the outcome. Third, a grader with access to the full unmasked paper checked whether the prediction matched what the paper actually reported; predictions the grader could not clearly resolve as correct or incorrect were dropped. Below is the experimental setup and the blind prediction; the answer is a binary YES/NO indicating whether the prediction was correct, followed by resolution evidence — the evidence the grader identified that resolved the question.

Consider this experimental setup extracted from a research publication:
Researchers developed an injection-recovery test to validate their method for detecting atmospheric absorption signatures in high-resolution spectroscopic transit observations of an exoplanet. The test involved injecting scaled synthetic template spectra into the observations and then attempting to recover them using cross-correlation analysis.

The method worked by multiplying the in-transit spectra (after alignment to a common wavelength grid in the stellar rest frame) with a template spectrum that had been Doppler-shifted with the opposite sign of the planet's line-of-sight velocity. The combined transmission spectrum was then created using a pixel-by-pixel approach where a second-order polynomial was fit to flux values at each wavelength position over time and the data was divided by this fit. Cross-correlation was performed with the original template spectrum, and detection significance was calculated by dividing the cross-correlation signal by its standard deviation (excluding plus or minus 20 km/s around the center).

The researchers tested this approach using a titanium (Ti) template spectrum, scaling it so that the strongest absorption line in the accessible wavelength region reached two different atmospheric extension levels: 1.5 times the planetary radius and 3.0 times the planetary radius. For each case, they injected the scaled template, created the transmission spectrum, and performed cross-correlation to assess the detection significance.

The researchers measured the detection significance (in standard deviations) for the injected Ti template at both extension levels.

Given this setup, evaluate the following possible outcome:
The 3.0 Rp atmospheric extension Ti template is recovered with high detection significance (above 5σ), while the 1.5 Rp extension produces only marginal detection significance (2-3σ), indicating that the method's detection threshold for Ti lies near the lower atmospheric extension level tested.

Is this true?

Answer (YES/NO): NO